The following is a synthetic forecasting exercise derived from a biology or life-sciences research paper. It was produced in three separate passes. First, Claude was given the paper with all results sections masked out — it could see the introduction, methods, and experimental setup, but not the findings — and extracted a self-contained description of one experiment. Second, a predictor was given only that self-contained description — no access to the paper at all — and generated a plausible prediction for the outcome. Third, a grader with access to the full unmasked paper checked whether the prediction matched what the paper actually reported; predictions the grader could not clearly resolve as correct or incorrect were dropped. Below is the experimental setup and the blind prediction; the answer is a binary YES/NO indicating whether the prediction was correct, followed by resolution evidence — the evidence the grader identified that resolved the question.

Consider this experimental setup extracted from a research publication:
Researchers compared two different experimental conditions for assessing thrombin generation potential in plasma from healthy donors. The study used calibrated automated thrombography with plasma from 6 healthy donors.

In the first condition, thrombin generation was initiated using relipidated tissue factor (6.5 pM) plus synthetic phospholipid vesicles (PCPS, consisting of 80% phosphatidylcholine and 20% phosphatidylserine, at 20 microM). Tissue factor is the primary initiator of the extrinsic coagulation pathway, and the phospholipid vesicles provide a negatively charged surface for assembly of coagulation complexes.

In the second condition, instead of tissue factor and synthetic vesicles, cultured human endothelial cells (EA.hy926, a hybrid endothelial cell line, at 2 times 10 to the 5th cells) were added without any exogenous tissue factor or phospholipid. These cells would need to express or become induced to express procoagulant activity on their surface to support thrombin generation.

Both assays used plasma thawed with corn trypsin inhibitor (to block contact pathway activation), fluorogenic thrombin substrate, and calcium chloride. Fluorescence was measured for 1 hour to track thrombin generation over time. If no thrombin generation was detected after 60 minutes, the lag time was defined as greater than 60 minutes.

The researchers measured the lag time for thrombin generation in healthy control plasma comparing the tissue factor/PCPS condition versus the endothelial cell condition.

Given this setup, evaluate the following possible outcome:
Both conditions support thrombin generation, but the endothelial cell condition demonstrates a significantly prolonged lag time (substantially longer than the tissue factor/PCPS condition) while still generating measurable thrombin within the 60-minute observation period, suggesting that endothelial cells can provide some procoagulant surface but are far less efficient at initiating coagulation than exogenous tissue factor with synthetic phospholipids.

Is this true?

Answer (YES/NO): NO